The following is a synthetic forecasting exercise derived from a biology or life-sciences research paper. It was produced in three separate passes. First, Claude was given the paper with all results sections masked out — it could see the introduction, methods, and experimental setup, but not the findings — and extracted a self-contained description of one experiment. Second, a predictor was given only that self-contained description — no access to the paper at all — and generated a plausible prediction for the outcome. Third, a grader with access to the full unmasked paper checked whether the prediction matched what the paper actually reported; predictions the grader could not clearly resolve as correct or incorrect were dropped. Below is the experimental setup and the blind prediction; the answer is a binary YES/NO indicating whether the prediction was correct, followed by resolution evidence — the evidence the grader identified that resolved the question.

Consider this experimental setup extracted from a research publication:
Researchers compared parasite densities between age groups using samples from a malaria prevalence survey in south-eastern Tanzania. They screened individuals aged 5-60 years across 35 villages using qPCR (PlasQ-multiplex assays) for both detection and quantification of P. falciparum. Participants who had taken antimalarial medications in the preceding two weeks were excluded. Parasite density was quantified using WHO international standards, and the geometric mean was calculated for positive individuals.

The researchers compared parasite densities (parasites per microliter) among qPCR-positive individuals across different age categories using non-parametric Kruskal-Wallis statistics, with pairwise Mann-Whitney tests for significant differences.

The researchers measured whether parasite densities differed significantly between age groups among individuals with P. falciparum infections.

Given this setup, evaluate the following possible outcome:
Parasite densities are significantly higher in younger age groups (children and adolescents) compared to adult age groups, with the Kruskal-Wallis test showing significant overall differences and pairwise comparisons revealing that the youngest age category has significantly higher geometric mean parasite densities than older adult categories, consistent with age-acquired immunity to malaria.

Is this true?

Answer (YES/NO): YES